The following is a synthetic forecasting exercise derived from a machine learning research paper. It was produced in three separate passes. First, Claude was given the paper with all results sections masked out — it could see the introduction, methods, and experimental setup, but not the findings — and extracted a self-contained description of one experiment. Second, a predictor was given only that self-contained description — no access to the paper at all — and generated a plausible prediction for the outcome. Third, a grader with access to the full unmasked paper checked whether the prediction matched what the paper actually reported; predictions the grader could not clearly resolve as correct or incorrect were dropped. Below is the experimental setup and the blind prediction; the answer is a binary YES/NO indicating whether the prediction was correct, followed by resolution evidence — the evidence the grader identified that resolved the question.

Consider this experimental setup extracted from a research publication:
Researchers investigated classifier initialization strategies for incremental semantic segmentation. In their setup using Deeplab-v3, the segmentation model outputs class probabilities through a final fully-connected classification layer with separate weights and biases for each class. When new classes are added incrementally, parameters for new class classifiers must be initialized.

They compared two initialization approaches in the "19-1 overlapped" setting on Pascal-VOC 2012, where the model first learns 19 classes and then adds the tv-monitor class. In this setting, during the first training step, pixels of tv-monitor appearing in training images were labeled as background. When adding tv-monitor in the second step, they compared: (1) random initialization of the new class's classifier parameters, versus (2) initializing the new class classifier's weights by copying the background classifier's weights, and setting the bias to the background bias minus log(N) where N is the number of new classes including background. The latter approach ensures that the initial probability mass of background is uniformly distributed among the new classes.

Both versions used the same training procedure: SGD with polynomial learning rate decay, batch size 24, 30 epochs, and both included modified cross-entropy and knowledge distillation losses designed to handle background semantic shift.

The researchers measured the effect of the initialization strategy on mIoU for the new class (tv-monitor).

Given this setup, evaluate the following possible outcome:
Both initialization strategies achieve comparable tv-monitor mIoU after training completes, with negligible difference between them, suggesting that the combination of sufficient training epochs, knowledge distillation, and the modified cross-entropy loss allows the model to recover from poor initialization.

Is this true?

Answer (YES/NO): NO